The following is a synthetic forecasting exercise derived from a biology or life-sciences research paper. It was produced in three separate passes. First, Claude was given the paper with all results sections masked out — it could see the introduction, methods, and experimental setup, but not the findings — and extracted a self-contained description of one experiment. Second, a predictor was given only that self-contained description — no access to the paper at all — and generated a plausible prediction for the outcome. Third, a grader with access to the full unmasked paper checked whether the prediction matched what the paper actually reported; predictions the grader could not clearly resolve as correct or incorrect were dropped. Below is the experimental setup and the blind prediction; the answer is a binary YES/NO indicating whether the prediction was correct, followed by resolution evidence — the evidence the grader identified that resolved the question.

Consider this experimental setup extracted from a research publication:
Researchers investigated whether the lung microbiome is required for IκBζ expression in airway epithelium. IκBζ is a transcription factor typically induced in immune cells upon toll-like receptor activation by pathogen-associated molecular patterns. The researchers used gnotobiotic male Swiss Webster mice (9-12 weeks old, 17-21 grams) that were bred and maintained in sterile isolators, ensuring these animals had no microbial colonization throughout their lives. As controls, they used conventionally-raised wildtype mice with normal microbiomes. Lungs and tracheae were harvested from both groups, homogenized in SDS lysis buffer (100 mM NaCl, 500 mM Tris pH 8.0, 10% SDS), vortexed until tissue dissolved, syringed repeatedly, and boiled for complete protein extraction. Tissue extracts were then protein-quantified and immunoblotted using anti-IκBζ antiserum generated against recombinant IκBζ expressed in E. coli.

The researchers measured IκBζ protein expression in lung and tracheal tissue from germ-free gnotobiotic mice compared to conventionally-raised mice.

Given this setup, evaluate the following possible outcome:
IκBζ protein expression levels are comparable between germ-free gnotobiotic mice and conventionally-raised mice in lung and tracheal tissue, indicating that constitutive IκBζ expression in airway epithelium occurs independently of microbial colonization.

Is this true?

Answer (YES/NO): YES